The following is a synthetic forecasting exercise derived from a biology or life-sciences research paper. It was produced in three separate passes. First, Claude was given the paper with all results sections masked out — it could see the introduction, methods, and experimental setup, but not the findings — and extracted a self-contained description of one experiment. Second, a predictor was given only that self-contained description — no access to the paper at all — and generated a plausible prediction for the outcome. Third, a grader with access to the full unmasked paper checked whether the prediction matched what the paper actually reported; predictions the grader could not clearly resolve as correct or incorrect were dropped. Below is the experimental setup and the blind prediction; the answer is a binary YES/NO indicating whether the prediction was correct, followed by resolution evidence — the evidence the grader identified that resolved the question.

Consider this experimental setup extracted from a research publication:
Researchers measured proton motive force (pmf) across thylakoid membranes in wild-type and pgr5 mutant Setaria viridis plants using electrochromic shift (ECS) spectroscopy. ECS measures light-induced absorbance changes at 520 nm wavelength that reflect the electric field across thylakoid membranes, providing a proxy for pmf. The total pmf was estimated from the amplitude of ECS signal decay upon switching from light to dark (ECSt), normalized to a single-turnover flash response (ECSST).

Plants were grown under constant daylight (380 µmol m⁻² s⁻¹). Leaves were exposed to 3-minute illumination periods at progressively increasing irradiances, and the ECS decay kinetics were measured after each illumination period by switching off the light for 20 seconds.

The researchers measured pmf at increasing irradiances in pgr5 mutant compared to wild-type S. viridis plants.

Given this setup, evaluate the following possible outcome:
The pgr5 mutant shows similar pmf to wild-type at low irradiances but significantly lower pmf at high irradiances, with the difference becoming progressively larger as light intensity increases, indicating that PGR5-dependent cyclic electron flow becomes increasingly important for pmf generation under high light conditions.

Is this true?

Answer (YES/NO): NO